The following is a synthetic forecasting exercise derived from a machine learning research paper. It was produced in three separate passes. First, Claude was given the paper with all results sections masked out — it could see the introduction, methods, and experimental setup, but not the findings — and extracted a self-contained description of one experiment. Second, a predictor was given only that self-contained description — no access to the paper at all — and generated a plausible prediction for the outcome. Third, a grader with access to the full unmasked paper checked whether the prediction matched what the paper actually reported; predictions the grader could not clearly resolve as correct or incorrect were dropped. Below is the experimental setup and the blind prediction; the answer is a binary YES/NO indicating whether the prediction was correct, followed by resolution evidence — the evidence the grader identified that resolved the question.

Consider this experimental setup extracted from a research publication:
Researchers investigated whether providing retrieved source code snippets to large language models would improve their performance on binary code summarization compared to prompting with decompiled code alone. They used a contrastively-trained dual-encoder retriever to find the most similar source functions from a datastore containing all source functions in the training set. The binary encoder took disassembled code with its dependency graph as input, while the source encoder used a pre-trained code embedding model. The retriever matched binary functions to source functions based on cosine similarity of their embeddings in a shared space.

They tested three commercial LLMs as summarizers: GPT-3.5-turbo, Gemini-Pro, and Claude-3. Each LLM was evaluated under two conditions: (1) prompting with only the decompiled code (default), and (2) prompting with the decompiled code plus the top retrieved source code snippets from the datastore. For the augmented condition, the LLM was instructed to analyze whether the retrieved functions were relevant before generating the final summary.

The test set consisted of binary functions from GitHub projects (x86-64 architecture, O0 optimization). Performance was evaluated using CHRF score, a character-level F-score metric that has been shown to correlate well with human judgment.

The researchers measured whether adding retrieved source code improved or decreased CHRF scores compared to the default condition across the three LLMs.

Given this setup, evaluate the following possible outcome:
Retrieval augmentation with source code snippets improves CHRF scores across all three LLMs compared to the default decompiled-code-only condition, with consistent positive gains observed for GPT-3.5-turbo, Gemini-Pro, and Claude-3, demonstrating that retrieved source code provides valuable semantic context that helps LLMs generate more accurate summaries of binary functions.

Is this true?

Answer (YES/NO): NO